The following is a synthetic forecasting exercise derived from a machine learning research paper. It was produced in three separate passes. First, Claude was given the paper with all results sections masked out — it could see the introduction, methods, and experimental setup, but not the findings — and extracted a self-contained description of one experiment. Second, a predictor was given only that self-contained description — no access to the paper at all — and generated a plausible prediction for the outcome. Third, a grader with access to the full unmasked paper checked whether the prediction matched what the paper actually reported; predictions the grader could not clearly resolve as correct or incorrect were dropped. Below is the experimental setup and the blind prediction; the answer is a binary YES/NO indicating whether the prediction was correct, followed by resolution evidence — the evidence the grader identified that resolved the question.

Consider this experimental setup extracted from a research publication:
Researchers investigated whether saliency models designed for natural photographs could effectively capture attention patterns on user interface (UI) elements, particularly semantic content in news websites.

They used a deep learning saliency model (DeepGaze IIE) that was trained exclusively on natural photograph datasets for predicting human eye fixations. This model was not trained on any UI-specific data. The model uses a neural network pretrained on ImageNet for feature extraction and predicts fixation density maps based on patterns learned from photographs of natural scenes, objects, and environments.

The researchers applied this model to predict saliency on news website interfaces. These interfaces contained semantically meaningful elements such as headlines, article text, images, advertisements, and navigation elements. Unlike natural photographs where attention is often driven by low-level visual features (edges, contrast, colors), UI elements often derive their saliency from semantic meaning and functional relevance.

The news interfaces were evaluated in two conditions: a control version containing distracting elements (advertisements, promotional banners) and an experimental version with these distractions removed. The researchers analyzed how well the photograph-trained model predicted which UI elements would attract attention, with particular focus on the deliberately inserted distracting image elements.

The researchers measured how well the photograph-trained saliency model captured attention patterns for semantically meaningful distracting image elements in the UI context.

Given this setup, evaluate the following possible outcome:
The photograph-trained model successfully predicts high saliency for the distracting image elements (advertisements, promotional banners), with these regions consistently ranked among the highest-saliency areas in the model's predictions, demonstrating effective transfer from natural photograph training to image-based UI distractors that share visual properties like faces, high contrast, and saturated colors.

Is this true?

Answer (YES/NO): NO